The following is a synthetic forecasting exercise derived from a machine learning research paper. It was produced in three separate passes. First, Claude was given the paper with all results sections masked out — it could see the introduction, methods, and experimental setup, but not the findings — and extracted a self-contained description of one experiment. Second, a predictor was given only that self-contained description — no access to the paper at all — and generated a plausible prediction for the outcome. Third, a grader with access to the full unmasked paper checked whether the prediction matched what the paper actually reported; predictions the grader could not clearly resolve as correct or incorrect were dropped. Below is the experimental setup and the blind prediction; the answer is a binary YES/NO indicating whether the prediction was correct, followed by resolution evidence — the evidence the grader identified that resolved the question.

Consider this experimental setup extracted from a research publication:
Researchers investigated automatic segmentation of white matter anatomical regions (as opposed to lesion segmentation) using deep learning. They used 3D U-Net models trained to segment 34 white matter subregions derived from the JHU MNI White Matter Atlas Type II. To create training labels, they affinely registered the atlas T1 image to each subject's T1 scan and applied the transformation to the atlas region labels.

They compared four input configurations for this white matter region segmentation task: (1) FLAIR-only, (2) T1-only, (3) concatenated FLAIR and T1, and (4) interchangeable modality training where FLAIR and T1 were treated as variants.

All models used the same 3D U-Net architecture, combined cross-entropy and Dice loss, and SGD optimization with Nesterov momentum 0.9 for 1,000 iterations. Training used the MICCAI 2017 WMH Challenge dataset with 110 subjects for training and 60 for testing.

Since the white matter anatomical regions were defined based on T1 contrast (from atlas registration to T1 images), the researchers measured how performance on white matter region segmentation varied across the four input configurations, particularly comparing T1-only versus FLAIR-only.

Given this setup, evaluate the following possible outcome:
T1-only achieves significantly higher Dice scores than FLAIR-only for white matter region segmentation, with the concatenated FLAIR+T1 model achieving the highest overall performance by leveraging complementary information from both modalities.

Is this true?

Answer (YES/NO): NO